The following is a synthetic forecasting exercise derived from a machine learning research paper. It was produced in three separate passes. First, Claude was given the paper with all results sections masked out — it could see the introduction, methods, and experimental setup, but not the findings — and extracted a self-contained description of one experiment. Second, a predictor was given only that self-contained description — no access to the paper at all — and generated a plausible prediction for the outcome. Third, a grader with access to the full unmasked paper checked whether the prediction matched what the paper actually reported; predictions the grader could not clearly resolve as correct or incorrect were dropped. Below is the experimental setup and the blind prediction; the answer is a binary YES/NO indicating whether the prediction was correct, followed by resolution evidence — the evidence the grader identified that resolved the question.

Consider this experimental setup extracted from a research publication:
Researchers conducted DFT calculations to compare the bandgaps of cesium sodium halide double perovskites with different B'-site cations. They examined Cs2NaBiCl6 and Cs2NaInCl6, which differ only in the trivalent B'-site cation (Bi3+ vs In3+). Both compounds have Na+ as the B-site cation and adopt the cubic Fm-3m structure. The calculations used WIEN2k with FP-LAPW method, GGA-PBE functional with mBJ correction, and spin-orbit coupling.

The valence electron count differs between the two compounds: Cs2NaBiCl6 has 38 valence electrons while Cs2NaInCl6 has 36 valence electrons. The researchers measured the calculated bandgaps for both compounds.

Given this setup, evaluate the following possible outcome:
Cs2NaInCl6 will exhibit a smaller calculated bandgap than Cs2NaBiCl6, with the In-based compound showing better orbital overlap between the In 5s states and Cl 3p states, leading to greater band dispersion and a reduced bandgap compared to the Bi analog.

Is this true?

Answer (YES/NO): NO